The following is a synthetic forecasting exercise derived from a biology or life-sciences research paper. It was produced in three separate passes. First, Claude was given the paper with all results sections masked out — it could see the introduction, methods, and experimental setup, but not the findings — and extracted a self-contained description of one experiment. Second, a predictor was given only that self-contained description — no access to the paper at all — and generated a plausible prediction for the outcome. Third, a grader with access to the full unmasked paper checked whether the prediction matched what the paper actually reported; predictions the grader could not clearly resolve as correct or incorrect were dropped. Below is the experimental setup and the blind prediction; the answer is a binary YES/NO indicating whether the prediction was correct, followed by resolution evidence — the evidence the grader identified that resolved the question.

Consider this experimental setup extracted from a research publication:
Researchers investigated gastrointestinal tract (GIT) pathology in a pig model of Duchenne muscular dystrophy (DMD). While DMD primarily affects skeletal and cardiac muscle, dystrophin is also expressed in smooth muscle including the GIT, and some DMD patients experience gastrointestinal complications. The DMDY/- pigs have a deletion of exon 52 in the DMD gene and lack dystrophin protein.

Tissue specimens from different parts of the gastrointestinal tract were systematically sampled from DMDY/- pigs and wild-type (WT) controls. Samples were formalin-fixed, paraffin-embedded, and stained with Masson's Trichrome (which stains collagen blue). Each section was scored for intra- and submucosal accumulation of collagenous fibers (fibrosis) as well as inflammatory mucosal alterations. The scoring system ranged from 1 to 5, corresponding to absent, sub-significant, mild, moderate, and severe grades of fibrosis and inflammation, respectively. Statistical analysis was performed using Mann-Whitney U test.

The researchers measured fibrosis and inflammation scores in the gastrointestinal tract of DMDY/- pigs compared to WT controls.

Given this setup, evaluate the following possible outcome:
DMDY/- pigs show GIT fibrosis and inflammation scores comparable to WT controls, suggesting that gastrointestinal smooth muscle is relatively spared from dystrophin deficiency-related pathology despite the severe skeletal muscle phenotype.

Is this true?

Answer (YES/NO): NO